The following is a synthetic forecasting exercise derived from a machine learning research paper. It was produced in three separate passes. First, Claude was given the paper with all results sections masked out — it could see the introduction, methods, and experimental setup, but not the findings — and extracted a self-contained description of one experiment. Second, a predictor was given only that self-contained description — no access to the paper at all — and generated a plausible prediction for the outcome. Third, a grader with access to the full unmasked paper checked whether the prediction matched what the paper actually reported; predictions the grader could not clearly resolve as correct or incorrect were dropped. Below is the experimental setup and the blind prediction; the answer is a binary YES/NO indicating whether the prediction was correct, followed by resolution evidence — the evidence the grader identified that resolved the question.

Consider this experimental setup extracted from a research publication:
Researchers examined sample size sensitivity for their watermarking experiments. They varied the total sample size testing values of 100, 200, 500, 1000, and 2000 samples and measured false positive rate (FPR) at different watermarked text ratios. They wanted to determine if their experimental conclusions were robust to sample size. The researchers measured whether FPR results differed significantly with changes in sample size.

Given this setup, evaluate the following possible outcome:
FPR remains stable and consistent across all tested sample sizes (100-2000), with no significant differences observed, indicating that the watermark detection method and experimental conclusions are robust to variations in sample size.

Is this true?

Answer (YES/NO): YES